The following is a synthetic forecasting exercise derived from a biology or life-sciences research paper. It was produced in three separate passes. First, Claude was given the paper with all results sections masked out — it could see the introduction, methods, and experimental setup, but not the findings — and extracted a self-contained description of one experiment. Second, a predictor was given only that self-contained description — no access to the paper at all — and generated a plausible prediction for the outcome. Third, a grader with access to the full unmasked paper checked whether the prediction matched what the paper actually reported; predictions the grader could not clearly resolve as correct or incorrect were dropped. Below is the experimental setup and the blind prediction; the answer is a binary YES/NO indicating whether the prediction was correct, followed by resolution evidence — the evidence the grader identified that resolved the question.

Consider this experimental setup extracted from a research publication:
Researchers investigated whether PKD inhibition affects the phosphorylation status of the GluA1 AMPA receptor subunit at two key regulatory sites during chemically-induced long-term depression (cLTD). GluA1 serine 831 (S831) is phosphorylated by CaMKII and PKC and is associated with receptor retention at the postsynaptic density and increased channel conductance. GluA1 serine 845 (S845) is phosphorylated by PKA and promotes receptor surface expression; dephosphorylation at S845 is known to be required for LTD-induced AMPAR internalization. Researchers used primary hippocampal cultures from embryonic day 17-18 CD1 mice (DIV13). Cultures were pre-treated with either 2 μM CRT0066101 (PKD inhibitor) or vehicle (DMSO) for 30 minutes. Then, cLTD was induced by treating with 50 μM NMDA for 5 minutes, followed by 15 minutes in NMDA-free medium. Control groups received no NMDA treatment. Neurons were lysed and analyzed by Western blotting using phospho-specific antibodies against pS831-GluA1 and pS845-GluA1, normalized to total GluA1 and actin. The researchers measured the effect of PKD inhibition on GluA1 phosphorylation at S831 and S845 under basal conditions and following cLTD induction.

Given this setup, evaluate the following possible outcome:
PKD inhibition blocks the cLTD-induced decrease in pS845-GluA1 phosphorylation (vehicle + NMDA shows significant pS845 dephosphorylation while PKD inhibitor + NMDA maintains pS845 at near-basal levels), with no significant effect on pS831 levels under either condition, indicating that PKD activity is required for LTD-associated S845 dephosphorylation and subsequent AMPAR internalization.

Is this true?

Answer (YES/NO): NO